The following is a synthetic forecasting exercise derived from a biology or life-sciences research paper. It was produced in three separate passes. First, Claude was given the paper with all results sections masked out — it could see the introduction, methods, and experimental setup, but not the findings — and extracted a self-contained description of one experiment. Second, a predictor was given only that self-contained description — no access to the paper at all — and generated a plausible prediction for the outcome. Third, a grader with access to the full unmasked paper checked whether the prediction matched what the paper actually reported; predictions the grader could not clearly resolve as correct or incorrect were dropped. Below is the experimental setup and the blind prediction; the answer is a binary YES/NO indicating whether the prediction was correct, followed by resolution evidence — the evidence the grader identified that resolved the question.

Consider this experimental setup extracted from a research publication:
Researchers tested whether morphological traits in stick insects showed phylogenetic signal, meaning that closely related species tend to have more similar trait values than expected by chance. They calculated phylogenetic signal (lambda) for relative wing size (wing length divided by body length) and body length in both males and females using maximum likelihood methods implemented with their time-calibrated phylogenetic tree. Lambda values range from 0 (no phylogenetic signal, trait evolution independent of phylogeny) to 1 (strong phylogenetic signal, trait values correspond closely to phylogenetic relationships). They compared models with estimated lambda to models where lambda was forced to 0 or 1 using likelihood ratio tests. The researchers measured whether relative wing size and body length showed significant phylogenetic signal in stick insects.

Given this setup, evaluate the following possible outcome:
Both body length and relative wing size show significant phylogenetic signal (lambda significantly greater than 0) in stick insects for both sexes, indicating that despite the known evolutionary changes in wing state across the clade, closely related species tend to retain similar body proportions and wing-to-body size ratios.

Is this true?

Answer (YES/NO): YES